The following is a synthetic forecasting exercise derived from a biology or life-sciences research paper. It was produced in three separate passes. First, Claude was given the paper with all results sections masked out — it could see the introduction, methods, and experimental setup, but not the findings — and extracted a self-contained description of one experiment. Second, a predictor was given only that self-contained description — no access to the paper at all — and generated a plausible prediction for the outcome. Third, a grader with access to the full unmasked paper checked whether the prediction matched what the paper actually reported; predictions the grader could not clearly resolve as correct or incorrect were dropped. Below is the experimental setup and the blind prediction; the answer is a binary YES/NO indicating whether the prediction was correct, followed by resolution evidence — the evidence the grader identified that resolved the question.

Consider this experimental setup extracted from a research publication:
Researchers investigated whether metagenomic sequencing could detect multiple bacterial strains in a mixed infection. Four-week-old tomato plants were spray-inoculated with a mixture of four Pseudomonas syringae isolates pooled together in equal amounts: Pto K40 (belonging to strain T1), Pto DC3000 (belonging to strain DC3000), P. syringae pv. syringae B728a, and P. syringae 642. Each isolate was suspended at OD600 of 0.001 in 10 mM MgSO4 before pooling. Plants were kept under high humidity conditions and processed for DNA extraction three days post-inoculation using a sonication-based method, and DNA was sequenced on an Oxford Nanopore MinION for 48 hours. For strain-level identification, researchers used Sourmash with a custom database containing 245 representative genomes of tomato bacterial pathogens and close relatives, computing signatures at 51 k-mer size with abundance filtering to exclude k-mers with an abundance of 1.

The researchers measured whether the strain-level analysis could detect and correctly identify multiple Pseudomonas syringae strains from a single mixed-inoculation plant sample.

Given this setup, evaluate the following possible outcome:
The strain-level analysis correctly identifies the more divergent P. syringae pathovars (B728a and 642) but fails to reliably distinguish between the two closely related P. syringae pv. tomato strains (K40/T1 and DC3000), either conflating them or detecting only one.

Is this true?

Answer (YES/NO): NO